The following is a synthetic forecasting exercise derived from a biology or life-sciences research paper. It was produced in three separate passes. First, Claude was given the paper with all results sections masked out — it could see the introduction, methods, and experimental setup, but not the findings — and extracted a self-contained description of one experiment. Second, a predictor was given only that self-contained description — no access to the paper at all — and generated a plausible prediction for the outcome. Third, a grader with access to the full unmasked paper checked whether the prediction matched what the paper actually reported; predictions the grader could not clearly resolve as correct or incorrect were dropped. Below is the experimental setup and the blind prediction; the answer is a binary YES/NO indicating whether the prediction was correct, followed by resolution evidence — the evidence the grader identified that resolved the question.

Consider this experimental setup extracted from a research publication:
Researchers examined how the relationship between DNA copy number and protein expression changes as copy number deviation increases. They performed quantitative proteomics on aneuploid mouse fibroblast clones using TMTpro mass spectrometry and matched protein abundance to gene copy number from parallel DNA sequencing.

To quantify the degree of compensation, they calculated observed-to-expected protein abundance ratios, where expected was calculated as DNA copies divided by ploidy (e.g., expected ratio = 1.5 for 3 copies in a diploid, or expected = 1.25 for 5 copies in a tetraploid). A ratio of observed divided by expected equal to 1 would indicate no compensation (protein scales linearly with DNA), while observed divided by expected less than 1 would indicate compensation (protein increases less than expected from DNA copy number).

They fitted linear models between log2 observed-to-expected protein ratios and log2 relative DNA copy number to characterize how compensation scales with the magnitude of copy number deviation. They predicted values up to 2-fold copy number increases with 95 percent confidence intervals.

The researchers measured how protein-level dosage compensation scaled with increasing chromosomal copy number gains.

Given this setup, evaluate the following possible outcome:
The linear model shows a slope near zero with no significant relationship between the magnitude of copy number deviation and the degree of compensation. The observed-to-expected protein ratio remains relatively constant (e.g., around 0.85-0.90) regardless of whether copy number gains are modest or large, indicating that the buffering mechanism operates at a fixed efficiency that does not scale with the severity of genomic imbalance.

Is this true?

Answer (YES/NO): NO